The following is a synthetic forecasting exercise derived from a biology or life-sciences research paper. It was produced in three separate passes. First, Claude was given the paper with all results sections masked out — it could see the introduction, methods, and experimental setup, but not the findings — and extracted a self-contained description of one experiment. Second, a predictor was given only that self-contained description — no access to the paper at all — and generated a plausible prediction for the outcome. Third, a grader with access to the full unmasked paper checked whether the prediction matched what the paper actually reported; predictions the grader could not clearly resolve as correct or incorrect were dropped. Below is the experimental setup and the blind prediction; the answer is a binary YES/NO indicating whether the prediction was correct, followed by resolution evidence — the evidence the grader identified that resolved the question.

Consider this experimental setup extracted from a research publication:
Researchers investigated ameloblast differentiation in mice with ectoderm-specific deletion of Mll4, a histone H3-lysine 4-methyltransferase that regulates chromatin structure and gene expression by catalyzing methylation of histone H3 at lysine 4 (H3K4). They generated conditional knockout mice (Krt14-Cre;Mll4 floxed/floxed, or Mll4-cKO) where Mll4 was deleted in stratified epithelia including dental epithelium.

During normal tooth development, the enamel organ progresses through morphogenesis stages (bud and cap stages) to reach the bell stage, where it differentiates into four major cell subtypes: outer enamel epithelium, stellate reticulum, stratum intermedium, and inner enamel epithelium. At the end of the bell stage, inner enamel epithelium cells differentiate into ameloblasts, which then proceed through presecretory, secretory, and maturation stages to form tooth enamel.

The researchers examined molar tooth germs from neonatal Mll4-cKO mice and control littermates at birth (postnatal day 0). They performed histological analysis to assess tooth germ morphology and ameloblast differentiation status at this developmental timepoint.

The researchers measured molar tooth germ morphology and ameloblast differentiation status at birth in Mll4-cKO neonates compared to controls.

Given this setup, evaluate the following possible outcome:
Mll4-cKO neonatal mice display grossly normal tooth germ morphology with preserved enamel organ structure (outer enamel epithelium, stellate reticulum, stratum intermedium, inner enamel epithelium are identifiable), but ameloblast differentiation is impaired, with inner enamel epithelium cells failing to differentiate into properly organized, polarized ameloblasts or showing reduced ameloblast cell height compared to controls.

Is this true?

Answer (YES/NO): YES